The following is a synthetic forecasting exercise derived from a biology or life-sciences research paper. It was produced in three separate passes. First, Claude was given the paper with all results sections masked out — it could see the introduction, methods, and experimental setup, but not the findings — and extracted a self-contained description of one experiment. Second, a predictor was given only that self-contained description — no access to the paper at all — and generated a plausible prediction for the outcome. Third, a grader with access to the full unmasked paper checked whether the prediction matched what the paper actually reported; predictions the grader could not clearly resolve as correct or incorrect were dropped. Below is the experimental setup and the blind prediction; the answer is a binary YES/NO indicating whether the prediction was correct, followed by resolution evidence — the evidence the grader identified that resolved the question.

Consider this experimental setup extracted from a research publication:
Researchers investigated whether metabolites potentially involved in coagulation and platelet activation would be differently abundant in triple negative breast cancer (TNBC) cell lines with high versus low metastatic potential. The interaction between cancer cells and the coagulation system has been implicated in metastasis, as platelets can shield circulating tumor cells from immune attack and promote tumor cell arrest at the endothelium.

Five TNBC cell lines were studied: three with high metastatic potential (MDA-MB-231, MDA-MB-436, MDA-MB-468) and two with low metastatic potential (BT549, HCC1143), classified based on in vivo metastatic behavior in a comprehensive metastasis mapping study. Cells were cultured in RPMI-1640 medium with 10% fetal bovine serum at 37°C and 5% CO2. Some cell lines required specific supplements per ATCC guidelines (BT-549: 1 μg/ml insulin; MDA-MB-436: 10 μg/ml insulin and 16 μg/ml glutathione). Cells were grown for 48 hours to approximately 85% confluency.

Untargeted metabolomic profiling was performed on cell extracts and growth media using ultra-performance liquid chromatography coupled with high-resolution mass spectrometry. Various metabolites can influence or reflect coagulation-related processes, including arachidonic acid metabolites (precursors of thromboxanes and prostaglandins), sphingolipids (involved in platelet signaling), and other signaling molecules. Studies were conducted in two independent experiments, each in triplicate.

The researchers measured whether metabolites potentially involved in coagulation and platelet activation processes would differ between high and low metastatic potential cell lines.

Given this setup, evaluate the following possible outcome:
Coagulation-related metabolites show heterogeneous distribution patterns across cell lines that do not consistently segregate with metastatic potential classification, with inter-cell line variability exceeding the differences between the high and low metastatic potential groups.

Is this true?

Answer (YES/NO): NO